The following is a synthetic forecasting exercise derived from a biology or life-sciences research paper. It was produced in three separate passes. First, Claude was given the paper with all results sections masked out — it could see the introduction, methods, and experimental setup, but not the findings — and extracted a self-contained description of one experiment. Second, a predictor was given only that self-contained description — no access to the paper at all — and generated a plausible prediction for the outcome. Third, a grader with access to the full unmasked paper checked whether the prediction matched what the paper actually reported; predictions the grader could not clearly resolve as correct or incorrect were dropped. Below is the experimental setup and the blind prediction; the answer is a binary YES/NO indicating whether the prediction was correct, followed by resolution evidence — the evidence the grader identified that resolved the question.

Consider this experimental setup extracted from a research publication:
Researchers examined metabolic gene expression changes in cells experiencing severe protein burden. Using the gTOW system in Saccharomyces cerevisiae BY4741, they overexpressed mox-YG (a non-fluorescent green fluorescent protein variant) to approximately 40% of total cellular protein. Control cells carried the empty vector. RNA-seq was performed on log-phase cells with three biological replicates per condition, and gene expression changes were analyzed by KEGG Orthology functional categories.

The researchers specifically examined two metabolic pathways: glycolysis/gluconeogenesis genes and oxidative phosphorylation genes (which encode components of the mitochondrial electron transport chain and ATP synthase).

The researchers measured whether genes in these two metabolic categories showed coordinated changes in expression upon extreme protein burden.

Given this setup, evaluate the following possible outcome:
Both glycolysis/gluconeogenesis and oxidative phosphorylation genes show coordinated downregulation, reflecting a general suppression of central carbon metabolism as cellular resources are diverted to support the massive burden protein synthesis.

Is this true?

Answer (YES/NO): NO